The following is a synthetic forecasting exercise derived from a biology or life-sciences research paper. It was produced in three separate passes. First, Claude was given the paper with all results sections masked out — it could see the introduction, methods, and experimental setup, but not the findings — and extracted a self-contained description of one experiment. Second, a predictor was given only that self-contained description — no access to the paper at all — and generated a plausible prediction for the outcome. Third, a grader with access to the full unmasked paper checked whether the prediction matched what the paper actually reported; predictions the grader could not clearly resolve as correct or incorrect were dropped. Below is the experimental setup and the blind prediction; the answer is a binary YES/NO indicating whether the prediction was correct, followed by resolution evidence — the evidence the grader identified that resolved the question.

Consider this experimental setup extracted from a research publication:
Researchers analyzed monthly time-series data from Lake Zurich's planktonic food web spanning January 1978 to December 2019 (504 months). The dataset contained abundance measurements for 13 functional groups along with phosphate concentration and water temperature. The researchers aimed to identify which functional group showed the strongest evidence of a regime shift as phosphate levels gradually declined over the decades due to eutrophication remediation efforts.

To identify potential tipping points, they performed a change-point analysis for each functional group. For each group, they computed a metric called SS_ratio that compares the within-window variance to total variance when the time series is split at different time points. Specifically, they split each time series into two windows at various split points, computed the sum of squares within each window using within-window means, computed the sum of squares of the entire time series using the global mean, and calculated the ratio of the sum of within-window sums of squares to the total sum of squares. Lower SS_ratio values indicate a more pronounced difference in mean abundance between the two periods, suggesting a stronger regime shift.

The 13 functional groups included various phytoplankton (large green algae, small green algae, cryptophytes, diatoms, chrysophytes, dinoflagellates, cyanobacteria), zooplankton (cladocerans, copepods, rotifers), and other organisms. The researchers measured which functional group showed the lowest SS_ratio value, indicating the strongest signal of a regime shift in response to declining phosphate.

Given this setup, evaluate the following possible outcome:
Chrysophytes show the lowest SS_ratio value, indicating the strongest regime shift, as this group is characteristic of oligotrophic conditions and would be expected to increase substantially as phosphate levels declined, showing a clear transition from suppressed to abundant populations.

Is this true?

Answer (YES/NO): NO